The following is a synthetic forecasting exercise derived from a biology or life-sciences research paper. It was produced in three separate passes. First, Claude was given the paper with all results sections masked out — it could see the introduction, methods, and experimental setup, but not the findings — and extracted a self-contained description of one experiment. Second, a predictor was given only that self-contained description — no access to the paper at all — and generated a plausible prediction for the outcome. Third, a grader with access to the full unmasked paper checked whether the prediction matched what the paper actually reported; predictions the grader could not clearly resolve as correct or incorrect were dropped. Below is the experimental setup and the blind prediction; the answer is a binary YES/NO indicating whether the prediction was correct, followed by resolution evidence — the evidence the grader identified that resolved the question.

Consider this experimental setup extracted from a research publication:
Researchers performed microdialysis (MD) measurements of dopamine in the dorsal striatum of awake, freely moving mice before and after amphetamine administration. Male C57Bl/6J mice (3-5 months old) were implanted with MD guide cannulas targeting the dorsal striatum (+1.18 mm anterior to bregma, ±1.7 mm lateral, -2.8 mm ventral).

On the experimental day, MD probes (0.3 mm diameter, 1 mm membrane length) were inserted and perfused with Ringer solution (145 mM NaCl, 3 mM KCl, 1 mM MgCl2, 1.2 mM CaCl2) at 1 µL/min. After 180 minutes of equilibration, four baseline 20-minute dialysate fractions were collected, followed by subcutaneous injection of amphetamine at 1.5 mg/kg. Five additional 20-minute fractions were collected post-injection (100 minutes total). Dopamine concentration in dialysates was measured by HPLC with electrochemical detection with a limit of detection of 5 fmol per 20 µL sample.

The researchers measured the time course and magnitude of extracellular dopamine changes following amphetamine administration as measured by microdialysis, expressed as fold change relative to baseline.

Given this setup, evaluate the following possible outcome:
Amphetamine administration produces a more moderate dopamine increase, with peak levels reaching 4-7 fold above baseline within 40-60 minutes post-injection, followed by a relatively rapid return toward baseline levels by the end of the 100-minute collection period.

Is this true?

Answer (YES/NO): NO